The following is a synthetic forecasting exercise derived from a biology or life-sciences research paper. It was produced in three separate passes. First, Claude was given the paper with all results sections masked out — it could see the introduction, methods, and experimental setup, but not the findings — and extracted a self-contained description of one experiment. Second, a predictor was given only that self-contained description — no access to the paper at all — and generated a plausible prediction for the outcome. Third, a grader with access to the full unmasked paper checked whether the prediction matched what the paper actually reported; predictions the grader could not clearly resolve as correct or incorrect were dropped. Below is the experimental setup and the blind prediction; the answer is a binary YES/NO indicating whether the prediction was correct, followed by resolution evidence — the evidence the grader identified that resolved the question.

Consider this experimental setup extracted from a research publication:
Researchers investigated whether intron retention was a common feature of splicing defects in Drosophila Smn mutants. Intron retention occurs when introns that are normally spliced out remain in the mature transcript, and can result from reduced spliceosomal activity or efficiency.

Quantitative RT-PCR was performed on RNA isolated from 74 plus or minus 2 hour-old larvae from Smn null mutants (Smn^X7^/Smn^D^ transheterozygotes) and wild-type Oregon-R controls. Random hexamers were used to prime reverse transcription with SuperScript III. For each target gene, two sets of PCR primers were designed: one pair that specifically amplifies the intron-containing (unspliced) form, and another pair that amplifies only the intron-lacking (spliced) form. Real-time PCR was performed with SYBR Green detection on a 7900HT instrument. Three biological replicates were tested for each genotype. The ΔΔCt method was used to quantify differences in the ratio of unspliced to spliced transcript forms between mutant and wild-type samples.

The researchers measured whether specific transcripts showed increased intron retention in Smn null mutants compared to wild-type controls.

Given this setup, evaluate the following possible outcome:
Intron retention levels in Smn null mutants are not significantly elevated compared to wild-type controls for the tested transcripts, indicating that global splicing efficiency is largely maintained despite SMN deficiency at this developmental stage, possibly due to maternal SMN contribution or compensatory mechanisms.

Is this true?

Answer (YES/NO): NO